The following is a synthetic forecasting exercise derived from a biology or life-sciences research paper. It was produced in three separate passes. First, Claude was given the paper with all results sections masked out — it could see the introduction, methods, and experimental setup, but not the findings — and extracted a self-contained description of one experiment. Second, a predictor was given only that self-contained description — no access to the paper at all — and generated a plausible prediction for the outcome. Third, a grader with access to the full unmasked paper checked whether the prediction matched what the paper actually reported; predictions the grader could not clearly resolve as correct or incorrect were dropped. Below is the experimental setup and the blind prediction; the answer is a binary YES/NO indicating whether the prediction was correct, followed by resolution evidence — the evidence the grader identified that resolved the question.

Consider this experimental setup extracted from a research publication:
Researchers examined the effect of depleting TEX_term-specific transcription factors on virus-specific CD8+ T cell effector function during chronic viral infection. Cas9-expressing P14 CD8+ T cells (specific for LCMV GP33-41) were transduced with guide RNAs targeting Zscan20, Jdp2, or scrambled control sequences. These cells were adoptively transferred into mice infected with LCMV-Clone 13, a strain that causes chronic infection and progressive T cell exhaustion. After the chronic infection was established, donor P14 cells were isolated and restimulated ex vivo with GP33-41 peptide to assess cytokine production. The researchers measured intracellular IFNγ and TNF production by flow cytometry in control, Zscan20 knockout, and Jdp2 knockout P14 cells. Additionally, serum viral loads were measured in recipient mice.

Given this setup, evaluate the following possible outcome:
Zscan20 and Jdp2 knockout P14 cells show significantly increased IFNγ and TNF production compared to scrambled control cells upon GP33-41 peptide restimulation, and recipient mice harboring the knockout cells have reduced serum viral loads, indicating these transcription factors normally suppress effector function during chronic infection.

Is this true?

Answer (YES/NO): YES